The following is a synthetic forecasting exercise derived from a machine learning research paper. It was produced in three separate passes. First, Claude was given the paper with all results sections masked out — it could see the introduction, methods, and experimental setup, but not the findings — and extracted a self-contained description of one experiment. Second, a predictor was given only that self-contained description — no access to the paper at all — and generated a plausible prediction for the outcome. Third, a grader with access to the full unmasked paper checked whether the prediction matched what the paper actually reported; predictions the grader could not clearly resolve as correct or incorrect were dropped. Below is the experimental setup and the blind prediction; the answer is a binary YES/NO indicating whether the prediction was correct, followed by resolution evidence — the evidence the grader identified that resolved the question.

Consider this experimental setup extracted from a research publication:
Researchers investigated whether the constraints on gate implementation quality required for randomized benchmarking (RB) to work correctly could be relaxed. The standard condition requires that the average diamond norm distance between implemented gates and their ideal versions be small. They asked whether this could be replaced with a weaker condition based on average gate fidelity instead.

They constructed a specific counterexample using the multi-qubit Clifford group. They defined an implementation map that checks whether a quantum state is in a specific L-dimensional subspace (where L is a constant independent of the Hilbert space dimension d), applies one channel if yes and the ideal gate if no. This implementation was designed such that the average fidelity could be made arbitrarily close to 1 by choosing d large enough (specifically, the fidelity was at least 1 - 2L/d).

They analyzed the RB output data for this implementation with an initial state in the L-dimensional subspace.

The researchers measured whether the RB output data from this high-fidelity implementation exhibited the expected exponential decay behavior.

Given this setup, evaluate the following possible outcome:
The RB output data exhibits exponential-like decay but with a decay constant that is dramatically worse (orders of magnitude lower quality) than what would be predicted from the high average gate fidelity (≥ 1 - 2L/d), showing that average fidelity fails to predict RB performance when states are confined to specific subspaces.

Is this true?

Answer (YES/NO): NO